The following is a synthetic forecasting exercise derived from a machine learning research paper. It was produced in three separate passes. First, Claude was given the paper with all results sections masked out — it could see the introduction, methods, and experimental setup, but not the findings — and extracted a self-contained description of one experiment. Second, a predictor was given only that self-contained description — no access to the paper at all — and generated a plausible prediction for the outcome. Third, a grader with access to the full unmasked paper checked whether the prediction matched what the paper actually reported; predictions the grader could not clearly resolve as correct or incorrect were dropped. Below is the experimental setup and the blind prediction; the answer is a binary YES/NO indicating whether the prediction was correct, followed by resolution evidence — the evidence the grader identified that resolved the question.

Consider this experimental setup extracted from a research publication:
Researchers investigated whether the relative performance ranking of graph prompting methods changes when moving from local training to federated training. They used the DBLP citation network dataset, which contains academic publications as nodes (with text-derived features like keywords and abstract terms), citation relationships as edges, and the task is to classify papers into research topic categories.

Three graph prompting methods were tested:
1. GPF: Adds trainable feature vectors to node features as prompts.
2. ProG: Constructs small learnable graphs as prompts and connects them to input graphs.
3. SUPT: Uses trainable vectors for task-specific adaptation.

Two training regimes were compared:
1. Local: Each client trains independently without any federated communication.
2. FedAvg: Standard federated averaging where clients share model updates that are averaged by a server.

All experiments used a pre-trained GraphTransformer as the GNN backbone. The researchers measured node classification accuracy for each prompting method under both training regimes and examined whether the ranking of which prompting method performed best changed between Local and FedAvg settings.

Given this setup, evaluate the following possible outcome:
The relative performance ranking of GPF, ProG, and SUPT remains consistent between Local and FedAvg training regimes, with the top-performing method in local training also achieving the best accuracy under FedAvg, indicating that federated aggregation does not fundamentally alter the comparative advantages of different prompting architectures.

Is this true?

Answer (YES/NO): NO